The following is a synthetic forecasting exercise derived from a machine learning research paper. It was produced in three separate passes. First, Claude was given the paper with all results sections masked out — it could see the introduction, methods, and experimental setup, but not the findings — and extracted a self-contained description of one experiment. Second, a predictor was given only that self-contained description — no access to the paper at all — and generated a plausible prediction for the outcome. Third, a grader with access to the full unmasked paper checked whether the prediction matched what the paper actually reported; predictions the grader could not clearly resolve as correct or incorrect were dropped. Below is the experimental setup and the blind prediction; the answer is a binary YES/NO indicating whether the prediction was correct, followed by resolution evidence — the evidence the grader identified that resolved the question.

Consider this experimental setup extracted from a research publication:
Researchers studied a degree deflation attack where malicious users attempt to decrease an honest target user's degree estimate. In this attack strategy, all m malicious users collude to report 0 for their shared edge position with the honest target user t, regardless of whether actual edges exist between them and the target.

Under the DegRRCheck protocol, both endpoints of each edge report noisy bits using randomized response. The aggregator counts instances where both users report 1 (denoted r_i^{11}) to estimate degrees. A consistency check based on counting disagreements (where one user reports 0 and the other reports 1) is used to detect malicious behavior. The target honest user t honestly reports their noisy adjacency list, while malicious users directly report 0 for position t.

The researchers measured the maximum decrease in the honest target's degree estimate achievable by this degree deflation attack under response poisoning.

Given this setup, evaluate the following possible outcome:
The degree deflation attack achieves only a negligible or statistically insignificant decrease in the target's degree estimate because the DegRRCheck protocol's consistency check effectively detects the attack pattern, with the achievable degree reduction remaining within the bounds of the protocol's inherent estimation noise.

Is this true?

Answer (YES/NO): NO